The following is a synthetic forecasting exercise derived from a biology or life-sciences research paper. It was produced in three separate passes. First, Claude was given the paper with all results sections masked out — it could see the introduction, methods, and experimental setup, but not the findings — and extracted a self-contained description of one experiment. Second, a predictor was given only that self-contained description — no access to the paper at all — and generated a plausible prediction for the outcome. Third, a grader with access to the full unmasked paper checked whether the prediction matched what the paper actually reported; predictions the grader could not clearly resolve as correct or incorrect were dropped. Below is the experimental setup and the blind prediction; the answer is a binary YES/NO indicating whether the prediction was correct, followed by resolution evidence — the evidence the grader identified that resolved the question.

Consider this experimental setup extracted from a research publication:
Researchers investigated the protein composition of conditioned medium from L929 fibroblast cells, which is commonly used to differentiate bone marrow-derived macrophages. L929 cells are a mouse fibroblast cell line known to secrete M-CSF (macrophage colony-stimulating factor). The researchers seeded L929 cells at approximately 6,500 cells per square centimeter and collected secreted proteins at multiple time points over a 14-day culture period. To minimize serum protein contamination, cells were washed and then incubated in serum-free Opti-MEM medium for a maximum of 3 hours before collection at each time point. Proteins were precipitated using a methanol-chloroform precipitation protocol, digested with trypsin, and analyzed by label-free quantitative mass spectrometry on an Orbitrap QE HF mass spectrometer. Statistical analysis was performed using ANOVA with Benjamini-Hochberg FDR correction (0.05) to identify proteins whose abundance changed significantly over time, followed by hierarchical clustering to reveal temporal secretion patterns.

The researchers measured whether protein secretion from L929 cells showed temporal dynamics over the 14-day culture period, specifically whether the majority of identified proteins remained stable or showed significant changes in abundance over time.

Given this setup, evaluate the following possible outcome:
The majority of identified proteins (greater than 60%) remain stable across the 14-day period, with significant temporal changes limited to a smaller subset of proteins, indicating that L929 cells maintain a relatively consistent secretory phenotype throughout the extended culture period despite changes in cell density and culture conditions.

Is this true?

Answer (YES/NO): NO